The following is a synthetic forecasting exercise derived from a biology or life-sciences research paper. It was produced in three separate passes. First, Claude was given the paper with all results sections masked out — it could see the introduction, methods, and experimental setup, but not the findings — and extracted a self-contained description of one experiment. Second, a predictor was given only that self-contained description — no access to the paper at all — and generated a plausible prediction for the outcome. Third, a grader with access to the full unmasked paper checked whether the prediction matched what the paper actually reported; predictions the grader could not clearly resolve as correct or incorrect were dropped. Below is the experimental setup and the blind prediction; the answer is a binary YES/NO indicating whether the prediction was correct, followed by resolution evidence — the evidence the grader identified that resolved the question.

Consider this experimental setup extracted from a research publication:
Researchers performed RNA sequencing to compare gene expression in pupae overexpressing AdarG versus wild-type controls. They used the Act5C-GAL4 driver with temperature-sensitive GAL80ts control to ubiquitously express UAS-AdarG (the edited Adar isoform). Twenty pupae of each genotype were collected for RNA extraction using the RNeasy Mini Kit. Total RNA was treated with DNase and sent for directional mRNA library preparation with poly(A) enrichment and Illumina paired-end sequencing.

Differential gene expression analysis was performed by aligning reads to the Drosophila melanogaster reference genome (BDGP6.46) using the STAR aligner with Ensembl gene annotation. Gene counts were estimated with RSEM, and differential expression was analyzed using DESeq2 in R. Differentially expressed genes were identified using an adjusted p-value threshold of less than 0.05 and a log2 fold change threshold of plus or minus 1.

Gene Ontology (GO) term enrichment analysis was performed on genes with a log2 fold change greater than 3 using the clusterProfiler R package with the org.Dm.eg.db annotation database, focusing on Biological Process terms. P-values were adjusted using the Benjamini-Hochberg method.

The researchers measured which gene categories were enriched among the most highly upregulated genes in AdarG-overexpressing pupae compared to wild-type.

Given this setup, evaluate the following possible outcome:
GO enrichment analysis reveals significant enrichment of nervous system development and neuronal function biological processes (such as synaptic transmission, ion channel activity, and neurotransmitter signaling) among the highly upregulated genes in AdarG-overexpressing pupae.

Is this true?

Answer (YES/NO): NO